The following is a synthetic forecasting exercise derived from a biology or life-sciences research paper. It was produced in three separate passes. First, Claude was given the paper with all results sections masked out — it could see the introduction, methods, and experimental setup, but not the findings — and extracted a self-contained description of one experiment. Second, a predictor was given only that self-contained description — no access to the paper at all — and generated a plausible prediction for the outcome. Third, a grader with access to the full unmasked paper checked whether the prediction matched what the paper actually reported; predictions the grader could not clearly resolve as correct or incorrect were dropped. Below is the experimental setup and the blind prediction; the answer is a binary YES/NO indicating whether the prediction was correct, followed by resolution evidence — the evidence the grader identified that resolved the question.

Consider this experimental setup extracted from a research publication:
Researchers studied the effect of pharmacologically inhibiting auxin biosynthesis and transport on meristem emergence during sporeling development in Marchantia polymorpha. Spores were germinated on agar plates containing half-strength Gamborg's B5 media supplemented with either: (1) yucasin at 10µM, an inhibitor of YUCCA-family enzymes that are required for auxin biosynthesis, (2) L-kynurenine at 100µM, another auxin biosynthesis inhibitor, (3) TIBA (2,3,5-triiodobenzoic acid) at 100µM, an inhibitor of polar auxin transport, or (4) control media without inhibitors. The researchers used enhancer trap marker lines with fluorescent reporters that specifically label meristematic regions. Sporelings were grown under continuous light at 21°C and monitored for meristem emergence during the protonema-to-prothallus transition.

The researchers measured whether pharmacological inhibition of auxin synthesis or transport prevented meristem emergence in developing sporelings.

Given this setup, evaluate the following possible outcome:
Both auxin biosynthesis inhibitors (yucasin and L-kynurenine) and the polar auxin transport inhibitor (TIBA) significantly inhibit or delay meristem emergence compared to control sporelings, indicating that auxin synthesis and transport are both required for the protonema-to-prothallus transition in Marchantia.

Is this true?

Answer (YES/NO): NO